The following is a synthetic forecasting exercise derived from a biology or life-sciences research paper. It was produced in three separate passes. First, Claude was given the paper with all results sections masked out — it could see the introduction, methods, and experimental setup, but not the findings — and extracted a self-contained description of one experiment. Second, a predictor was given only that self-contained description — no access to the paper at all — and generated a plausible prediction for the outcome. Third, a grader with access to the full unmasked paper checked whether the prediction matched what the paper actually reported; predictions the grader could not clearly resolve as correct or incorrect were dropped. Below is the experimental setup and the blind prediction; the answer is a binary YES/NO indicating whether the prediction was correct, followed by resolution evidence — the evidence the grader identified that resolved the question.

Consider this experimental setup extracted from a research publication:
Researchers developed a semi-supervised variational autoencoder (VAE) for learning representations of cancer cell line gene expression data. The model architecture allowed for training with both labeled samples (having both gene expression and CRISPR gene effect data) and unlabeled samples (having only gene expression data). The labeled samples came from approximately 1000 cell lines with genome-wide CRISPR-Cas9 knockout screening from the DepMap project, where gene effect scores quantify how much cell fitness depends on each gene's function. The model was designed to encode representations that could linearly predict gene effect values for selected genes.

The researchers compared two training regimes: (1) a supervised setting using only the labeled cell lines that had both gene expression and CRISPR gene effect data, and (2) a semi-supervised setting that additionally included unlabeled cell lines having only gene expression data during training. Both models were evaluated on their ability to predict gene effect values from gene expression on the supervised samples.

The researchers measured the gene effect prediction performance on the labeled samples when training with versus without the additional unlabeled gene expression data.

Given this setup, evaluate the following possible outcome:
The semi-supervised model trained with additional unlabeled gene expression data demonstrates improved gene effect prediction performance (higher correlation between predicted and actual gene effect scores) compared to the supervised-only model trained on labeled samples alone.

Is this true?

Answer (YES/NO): NO